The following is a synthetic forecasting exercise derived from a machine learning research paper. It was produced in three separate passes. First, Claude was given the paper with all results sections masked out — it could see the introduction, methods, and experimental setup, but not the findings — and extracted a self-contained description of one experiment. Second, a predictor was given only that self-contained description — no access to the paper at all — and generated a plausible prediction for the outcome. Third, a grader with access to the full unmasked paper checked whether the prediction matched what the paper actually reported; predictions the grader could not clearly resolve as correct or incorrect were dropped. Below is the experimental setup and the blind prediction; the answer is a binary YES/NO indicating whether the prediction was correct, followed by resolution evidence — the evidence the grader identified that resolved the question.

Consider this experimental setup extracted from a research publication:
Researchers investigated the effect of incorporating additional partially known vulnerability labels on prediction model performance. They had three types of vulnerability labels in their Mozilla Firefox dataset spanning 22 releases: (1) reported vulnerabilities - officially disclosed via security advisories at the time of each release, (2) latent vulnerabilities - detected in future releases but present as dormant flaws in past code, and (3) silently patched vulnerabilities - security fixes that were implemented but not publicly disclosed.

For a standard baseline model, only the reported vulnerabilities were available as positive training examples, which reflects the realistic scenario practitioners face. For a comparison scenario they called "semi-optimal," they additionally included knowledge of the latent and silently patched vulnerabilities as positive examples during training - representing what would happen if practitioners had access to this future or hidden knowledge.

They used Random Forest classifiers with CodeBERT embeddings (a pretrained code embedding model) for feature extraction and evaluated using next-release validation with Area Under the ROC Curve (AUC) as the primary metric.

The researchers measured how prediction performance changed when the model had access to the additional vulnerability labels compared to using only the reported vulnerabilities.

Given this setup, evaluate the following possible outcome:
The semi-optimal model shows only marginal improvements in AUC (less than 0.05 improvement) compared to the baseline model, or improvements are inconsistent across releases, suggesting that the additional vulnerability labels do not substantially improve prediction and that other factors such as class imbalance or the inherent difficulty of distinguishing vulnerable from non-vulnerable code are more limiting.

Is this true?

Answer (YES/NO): NO